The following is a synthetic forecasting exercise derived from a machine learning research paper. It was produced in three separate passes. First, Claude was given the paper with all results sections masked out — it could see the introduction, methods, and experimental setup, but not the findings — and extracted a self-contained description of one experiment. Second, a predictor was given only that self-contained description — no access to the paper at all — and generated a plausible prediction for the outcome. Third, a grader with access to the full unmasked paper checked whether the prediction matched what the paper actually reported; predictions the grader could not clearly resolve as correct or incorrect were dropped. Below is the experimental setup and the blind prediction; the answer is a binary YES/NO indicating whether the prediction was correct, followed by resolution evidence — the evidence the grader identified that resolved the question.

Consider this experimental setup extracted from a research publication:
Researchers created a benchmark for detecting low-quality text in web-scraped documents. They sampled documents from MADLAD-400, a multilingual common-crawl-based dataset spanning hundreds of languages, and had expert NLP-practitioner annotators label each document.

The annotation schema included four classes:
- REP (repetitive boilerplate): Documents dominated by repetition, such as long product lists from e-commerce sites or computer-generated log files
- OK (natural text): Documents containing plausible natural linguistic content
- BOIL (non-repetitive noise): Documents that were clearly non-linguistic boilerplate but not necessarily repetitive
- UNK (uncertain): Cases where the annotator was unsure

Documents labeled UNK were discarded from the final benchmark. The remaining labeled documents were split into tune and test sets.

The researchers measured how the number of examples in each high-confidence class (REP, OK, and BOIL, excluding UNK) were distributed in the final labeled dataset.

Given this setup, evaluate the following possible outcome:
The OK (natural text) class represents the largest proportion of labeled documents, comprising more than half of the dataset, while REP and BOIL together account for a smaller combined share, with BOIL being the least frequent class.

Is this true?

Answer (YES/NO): NO